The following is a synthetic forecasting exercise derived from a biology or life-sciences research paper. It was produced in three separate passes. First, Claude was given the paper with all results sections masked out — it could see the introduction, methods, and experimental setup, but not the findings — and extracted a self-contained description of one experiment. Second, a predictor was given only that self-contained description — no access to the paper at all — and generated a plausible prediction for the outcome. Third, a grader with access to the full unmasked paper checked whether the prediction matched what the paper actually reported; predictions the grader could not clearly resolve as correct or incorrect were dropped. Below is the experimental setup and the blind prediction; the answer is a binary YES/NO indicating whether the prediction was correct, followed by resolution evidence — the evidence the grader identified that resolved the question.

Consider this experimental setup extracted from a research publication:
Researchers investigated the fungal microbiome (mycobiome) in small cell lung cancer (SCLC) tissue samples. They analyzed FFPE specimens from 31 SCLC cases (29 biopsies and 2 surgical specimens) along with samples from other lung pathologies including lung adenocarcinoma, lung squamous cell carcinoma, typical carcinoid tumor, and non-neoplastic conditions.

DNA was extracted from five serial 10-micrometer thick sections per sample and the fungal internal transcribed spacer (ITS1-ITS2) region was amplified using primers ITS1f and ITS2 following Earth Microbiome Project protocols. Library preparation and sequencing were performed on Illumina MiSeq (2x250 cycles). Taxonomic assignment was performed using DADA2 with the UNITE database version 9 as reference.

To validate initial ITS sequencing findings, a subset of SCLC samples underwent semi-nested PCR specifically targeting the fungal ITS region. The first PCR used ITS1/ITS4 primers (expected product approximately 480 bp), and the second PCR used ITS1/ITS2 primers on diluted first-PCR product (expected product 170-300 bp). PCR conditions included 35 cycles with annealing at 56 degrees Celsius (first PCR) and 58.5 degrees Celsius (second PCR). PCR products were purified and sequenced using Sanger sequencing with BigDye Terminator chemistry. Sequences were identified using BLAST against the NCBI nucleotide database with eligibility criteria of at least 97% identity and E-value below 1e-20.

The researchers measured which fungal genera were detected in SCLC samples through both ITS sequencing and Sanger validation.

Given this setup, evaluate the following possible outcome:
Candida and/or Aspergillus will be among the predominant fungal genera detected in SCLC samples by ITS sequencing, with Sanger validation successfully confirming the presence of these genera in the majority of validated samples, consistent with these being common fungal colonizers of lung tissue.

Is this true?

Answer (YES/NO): NO